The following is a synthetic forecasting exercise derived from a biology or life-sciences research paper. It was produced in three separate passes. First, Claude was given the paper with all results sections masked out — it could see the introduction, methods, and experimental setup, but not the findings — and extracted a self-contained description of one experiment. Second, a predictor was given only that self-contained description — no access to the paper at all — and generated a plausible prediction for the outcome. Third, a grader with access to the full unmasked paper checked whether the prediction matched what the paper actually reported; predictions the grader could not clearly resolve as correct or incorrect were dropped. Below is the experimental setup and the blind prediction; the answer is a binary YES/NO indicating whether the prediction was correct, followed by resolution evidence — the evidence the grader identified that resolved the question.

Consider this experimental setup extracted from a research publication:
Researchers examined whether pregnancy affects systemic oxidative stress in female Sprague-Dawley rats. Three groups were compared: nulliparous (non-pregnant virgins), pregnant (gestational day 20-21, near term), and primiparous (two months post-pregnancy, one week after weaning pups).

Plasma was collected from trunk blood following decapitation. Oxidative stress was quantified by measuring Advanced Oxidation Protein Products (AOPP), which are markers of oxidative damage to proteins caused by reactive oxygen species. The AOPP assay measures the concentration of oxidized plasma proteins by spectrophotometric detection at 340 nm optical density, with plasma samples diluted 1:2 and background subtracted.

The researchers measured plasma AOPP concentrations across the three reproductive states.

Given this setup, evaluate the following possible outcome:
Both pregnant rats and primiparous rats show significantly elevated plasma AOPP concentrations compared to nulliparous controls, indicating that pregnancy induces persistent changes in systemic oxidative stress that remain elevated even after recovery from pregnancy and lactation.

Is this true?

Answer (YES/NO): NO